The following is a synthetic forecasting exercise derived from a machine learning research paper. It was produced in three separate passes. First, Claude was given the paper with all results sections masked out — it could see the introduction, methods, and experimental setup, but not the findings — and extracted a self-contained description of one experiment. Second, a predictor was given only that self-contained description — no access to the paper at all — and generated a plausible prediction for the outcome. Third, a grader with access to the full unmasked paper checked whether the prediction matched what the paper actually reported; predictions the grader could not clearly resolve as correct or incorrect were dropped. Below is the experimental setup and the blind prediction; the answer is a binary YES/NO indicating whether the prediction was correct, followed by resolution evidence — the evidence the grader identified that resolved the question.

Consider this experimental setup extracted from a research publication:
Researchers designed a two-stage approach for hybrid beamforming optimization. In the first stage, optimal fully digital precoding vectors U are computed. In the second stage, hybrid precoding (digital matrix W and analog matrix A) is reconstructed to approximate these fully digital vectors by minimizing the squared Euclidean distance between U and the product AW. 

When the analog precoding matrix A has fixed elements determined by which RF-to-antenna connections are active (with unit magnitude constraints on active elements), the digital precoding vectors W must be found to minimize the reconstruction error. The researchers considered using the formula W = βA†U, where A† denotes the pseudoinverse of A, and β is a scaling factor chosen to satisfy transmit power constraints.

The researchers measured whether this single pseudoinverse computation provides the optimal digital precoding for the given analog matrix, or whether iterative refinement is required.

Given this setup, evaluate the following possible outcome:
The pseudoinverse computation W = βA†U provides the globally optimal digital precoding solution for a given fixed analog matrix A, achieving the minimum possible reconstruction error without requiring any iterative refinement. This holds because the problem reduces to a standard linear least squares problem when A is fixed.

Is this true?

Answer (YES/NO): YES